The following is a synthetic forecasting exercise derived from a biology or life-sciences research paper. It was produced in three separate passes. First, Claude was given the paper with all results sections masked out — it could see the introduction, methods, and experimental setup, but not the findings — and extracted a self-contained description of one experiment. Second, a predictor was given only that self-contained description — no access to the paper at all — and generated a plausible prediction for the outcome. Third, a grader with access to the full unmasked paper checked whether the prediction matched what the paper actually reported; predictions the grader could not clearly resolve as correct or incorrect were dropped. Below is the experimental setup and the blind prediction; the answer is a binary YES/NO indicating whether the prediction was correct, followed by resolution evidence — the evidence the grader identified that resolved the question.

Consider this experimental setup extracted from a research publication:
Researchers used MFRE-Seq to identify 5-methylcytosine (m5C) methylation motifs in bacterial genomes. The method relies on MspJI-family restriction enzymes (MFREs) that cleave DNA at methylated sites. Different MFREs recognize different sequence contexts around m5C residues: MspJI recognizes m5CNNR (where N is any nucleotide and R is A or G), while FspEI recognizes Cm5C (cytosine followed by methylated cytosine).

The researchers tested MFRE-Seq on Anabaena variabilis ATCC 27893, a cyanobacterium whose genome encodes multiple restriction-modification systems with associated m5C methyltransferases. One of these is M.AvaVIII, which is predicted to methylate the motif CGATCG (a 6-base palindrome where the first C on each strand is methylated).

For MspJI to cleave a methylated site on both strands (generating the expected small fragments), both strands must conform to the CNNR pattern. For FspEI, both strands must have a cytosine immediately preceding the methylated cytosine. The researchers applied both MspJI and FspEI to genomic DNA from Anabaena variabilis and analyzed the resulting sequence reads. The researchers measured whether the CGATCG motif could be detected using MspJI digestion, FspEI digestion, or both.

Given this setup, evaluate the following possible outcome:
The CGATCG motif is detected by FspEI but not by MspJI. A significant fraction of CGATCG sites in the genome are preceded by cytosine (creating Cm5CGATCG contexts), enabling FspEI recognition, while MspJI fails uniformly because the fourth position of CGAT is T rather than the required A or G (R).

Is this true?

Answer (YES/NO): NO